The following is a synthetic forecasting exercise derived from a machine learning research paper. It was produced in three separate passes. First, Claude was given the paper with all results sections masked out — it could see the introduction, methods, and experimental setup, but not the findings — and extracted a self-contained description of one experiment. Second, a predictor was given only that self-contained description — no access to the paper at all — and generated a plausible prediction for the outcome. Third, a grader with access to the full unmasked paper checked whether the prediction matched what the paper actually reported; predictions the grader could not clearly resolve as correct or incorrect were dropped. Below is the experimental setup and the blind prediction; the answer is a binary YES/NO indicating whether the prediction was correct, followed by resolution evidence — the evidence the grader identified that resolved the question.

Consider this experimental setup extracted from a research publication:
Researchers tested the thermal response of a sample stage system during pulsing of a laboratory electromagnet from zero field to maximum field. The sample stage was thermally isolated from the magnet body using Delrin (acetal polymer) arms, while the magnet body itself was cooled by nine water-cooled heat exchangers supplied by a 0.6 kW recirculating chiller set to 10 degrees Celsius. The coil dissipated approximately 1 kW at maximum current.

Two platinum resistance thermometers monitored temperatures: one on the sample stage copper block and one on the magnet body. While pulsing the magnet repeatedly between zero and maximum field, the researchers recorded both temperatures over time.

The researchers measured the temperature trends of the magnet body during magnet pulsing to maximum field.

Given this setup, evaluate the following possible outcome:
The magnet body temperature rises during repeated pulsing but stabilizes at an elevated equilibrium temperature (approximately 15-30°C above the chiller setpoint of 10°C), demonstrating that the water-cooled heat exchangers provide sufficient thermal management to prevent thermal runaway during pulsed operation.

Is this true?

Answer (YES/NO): NO